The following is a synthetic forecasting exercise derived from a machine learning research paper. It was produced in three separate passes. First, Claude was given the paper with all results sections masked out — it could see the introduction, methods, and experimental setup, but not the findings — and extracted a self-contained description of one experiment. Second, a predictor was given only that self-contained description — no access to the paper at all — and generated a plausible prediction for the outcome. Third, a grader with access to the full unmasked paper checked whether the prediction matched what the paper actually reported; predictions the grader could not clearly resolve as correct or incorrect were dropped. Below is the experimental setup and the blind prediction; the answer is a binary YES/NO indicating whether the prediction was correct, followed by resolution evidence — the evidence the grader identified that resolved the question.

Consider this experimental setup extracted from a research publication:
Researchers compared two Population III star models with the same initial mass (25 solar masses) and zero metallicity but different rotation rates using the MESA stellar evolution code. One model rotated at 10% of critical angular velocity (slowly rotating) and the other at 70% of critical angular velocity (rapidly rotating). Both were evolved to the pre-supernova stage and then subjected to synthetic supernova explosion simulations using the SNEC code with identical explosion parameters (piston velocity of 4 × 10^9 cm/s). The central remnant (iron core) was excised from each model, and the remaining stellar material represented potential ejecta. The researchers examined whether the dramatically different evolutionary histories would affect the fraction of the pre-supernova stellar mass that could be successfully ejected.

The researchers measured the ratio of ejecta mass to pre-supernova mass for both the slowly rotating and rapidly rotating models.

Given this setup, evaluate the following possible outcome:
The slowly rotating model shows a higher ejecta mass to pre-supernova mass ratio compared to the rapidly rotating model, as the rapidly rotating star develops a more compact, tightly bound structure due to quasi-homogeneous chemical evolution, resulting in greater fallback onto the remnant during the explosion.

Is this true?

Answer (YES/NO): YES